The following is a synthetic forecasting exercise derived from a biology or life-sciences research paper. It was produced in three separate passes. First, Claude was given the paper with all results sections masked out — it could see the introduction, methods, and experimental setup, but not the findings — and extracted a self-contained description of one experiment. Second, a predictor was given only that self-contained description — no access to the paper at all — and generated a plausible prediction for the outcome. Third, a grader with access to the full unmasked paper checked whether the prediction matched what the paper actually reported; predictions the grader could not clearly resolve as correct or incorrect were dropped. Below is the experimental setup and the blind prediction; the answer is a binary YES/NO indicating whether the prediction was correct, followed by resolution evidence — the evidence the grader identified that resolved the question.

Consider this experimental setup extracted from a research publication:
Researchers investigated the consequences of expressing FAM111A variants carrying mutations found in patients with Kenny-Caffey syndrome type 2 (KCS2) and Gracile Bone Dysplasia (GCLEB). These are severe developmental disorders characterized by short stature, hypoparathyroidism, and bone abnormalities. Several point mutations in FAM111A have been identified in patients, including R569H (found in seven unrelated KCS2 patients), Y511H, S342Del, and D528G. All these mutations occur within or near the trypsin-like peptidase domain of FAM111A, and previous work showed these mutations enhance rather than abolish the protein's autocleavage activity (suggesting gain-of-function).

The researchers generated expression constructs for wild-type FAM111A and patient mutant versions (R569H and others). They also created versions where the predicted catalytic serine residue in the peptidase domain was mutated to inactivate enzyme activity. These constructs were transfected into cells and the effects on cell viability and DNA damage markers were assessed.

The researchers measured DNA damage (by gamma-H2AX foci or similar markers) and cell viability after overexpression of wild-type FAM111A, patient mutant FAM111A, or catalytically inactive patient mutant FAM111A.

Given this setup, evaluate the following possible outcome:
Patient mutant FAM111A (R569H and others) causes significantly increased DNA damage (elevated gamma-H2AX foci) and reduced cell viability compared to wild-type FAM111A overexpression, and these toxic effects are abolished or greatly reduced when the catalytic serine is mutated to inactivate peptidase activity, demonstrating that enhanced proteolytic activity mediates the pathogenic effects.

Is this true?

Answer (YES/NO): NO